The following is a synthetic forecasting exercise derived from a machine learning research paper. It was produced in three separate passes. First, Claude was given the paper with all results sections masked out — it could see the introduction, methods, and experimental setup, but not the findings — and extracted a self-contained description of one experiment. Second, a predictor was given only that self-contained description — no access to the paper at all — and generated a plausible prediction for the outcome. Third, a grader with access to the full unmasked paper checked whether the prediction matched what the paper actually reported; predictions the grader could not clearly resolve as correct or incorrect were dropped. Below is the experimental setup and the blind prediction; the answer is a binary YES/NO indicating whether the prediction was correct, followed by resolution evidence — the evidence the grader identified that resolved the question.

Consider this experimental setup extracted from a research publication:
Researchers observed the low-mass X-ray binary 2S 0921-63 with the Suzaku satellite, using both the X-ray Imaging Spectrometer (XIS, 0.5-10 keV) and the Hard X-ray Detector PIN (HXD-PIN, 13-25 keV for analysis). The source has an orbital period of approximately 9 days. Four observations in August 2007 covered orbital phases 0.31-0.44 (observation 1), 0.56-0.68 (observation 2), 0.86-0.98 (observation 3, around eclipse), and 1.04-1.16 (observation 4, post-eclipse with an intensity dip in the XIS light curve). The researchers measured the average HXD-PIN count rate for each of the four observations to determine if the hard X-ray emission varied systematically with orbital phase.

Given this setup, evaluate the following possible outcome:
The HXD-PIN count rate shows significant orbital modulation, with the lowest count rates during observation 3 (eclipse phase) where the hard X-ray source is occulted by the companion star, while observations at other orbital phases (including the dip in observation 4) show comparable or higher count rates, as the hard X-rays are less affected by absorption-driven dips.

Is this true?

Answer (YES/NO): NO